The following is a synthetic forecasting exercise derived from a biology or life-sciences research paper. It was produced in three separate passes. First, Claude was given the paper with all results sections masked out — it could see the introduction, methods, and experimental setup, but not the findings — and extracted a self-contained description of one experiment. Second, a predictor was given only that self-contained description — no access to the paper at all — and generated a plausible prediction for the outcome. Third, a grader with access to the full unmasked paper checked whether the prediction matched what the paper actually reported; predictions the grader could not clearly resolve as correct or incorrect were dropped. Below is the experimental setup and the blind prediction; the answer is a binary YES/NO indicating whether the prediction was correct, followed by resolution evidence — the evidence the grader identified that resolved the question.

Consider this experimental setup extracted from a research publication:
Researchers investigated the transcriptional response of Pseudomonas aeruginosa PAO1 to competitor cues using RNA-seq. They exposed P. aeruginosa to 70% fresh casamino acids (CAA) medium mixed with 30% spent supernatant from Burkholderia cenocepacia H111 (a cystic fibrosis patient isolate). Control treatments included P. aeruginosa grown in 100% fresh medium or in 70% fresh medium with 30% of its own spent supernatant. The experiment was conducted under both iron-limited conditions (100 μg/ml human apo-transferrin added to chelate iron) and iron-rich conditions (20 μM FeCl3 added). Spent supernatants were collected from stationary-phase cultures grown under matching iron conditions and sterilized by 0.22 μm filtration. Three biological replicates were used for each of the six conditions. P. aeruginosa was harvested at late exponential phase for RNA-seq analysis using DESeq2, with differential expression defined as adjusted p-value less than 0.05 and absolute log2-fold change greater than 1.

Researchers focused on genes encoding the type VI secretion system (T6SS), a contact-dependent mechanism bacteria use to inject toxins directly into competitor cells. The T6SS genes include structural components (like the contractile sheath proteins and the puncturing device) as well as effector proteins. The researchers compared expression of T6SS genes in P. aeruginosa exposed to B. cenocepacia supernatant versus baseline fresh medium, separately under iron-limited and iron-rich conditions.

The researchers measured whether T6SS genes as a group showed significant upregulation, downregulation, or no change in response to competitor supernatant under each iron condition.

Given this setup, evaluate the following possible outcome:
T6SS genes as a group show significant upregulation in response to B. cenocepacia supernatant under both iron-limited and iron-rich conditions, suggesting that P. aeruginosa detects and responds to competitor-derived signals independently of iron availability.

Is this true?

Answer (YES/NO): NO